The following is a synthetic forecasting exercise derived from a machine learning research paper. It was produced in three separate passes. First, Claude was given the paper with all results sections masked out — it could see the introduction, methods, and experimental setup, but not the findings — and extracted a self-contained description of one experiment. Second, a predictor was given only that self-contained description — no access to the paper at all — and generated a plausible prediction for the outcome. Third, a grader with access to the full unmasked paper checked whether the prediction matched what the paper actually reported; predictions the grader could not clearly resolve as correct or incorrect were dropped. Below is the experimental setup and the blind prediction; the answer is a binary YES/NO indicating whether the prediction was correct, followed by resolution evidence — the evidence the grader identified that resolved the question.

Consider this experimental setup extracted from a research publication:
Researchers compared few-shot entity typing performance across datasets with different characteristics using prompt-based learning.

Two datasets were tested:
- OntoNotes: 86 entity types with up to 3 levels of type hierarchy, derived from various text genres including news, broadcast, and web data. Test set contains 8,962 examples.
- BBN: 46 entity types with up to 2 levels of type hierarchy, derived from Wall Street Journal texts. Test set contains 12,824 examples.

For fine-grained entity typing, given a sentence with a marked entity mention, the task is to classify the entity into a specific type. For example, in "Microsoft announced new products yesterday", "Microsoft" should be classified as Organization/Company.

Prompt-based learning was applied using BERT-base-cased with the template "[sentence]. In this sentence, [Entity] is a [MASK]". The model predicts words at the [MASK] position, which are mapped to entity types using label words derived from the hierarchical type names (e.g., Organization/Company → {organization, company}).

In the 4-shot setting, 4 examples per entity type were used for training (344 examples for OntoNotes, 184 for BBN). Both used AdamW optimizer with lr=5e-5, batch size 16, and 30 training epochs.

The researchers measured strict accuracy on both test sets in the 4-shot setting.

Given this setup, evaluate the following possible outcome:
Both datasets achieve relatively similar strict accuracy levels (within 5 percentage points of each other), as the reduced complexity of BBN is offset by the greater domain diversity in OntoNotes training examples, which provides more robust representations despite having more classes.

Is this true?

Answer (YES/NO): NO